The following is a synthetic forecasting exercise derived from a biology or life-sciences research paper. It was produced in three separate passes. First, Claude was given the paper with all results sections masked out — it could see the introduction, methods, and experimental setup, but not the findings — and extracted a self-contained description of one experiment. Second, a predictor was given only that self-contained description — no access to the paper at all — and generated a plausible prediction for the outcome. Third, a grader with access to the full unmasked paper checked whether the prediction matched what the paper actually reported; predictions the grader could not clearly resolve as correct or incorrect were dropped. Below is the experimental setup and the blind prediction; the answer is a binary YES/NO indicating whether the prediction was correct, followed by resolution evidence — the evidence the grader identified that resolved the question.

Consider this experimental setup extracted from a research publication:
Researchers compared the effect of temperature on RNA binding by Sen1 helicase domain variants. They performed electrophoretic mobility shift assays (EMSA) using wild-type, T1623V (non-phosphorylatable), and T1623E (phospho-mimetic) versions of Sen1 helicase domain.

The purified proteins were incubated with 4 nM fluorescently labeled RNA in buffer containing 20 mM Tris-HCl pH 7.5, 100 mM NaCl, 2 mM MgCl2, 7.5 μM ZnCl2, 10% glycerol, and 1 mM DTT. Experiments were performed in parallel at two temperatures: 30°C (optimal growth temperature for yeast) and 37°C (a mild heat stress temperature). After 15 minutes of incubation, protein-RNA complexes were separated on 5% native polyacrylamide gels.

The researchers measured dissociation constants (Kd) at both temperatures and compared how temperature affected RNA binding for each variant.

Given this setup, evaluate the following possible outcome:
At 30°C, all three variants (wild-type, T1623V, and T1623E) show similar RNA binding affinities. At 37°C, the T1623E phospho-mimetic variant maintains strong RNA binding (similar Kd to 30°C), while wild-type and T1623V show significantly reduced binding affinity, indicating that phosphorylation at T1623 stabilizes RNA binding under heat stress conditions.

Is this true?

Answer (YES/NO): NO